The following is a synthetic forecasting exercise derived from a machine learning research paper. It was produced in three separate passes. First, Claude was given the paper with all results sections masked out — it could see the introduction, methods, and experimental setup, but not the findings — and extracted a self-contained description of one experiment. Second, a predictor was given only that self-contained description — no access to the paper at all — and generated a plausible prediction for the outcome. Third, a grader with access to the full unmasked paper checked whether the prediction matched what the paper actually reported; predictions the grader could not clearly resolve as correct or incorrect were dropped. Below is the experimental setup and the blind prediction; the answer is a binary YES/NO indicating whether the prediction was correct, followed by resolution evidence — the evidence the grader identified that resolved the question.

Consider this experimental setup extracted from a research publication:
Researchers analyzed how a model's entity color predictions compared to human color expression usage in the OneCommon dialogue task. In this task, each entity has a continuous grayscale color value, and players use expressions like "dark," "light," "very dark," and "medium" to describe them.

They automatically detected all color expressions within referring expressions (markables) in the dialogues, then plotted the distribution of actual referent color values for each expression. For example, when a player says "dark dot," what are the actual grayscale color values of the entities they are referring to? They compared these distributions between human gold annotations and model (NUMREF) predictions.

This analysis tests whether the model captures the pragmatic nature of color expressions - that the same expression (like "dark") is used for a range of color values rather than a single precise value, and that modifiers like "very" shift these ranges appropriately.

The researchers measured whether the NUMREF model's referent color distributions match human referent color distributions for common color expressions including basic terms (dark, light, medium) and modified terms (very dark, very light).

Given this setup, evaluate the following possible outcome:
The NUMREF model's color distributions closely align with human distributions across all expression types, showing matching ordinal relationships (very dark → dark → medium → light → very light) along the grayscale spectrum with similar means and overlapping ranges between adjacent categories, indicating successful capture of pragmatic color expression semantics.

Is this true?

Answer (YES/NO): YES